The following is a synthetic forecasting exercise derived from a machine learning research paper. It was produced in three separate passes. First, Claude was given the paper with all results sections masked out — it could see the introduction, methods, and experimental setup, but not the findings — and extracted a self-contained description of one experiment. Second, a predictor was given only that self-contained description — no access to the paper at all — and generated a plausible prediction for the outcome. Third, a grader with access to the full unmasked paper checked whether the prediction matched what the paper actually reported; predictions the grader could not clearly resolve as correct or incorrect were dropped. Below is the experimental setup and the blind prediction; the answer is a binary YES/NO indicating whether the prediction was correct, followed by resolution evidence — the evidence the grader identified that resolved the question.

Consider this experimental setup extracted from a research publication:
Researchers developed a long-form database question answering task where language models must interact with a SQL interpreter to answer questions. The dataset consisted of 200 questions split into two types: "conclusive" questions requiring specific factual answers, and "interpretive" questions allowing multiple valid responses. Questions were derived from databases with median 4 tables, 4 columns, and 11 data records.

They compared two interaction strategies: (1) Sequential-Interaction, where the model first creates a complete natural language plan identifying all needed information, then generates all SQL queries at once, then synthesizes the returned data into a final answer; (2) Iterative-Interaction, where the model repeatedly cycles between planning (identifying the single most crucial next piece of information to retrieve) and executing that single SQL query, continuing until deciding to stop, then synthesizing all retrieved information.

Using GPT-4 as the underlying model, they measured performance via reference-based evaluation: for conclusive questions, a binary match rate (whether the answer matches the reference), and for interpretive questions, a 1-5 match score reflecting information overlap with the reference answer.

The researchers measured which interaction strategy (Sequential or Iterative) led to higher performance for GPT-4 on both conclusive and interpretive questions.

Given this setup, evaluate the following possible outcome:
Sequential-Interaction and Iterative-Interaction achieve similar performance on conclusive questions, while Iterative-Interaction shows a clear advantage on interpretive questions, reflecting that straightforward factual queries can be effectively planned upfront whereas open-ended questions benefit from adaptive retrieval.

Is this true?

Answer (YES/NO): NO